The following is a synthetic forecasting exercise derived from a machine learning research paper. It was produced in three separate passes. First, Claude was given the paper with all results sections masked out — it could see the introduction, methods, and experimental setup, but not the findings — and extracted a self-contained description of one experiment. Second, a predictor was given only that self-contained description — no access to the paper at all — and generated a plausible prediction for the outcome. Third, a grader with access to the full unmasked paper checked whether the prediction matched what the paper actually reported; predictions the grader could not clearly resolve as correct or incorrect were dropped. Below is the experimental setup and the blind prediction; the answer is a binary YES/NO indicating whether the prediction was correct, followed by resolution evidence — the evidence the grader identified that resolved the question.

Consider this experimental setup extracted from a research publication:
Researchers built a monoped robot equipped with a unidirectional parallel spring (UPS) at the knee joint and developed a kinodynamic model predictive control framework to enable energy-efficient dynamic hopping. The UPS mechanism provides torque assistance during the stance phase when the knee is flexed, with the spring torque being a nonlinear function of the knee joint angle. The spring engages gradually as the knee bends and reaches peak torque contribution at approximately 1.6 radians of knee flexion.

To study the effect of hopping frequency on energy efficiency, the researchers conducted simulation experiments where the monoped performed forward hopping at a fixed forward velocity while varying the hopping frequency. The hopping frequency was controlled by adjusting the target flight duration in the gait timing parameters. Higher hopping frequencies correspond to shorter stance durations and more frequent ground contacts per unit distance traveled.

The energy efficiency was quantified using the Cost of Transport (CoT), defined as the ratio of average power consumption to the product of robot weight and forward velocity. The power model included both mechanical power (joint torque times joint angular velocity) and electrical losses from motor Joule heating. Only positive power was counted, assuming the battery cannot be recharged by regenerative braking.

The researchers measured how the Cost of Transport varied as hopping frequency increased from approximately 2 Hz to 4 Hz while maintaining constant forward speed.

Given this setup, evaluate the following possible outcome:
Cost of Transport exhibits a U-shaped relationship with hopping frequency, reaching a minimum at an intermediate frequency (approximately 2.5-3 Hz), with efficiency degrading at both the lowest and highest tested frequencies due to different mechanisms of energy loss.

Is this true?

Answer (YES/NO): NO